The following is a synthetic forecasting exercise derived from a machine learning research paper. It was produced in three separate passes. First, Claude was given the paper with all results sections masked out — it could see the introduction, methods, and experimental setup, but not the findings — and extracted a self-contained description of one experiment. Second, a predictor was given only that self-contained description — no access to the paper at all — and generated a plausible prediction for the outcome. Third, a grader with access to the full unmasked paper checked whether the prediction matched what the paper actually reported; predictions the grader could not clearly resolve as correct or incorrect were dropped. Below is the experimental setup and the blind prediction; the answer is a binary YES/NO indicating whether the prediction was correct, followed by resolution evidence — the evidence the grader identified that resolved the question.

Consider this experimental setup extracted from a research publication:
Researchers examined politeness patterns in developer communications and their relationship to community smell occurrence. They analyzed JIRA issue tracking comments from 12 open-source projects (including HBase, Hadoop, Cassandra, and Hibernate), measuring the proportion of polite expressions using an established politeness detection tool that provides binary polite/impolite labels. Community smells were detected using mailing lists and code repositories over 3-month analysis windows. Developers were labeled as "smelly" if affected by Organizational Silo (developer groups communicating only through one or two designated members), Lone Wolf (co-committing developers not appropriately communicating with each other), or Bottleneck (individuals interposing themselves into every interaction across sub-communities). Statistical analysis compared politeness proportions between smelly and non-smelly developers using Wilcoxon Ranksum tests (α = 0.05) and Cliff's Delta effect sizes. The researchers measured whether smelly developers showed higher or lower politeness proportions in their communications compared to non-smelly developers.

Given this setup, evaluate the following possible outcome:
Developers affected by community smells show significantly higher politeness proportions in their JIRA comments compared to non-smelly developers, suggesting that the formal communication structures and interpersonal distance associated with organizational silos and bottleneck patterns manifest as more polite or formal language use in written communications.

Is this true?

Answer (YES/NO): NO